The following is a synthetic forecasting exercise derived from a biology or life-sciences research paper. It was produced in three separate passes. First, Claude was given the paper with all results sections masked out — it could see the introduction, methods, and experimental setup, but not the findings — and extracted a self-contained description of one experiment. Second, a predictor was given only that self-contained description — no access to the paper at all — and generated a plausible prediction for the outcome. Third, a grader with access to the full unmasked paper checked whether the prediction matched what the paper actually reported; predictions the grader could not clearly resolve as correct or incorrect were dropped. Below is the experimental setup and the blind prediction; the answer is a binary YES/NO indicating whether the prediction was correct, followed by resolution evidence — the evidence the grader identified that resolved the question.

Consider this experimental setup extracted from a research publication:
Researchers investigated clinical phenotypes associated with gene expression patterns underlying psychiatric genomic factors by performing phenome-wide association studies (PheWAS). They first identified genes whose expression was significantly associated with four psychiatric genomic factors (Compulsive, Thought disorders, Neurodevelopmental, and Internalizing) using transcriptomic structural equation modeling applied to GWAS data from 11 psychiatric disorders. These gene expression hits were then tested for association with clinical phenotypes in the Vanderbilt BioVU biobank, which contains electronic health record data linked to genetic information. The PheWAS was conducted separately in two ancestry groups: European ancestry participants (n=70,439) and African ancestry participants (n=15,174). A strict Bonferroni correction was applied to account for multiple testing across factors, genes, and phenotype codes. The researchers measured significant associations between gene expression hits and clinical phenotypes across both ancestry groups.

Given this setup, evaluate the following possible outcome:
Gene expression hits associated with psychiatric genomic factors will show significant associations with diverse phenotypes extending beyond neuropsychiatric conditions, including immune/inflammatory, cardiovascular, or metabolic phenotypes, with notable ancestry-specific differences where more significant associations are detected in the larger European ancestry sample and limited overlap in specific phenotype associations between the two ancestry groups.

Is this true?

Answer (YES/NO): YES